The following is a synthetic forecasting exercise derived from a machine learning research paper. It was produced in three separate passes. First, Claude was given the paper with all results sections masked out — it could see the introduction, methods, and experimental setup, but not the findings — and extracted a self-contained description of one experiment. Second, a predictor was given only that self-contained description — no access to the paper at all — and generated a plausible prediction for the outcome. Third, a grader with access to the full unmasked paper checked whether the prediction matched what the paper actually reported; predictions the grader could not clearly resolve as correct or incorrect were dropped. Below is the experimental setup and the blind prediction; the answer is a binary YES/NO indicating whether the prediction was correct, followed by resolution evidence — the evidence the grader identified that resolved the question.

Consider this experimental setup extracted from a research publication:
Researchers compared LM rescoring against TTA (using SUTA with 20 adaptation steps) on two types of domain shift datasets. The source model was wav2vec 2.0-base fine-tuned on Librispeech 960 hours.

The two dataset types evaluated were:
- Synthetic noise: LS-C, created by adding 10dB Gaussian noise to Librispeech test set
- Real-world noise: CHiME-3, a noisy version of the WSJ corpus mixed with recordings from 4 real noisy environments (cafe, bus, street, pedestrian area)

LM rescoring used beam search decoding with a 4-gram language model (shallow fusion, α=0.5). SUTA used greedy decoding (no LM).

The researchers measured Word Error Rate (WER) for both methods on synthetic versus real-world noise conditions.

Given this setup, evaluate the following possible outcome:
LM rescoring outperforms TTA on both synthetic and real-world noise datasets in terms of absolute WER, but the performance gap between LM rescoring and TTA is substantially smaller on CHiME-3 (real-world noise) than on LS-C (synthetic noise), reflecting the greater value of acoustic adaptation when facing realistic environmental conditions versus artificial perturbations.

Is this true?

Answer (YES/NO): NO